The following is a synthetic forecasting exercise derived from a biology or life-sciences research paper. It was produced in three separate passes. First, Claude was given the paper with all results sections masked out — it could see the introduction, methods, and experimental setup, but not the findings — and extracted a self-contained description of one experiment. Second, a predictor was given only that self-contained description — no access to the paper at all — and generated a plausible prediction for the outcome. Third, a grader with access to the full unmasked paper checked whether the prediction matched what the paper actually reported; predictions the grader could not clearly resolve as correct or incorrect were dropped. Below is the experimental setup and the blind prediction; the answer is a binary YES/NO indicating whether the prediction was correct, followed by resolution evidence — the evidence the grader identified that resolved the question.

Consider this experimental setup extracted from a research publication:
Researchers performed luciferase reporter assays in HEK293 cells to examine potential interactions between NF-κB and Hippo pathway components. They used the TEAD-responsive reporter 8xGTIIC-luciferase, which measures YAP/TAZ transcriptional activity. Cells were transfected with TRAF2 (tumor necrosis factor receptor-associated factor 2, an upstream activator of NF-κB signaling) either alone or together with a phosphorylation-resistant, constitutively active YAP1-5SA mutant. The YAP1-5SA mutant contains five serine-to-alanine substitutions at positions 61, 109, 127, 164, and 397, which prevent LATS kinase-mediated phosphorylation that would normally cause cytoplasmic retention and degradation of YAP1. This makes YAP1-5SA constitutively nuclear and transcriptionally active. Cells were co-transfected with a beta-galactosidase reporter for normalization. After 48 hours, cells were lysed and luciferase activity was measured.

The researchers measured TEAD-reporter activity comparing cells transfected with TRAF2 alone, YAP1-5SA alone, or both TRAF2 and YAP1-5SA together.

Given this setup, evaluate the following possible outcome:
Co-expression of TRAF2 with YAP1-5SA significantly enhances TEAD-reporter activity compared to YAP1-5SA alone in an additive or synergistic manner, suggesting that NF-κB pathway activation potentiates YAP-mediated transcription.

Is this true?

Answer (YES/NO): NO